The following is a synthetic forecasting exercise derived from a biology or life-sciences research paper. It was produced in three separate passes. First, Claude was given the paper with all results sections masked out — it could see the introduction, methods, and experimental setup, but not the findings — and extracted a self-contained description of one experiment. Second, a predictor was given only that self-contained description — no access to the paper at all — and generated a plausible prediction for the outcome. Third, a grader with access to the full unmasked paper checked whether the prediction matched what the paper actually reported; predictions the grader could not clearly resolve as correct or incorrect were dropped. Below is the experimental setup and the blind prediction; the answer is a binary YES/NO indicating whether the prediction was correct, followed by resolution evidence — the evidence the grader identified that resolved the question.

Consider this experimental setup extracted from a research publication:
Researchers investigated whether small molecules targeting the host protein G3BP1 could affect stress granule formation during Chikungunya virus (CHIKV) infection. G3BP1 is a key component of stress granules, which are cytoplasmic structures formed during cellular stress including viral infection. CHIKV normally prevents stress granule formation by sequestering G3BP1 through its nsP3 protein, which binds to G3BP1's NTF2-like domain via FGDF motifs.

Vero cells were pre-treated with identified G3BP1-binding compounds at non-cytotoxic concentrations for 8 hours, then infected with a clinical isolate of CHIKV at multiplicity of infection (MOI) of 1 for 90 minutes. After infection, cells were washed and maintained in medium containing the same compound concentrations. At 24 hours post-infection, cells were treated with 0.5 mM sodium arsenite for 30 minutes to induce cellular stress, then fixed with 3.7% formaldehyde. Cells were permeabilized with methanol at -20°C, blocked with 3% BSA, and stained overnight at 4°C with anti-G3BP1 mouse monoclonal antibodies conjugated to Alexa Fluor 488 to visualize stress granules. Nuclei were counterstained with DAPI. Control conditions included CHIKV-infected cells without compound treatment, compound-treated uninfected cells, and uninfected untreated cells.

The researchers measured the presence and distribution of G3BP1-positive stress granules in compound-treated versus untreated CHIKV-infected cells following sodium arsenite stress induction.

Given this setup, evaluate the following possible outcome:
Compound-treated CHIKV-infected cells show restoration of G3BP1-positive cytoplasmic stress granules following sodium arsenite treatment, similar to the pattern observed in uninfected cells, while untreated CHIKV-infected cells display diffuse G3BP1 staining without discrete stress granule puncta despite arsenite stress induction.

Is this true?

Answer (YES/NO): NO